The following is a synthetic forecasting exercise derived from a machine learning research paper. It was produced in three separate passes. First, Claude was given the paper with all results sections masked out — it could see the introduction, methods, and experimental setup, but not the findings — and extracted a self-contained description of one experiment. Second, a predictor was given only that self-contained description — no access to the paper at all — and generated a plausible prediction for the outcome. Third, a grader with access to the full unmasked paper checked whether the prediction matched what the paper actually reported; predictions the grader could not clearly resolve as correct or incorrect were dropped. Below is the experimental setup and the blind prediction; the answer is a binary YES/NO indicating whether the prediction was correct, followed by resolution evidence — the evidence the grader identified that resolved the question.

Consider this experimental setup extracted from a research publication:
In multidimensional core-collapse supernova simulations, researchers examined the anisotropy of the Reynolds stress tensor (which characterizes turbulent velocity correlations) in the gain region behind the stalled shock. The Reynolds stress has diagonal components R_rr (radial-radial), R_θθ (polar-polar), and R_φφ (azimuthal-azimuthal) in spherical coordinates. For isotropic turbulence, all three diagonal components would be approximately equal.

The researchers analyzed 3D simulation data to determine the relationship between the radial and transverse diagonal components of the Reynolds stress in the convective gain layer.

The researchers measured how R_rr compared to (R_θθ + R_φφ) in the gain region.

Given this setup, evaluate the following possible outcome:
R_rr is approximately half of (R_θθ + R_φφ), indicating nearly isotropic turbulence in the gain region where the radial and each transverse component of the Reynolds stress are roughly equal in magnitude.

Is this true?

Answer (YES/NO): NO